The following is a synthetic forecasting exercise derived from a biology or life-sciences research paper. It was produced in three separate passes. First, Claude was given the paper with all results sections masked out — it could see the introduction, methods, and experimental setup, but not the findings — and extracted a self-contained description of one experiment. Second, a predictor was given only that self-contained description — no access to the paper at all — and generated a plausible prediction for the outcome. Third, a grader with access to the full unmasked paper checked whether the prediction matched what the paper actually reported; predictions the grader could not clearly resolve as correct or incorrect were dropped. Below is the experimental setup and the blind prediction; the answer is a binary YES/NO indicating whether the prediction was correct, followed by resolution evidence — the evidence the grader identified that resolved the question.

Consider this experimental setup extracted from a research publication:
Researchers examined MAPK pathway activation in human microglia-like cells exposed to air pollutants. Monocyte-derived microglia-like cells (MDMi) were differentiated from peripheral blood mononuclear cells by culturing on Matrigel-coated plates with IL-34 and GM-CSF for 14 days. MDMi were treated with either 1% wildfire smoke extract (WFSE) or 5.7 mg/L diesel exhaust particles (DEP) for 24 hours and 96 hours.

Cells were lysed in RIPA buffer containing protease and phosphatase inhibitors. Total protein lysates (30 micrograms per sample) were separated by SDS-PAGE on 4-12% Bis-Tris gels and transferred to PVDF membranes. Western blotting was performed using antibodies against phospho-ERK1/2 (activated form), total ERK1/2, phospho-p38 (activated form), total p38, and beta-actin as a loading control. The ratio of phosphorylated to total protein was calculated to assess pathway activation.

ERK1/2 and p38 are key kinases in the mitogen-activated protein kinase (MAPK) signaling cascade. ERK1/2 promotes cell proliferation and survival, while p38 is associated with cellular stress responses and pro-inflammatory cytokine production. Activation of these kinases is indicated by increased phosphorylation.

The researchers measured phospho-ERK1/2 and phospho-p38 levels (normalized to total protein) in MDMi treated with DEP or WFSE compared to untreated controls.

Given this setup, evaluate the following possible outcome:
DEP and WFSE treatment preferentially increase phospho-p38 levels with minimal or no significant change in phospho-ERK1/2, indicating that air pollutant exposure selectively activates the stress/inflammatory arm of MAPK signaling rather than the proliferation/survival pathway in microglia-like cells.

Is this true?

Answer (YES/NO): NO